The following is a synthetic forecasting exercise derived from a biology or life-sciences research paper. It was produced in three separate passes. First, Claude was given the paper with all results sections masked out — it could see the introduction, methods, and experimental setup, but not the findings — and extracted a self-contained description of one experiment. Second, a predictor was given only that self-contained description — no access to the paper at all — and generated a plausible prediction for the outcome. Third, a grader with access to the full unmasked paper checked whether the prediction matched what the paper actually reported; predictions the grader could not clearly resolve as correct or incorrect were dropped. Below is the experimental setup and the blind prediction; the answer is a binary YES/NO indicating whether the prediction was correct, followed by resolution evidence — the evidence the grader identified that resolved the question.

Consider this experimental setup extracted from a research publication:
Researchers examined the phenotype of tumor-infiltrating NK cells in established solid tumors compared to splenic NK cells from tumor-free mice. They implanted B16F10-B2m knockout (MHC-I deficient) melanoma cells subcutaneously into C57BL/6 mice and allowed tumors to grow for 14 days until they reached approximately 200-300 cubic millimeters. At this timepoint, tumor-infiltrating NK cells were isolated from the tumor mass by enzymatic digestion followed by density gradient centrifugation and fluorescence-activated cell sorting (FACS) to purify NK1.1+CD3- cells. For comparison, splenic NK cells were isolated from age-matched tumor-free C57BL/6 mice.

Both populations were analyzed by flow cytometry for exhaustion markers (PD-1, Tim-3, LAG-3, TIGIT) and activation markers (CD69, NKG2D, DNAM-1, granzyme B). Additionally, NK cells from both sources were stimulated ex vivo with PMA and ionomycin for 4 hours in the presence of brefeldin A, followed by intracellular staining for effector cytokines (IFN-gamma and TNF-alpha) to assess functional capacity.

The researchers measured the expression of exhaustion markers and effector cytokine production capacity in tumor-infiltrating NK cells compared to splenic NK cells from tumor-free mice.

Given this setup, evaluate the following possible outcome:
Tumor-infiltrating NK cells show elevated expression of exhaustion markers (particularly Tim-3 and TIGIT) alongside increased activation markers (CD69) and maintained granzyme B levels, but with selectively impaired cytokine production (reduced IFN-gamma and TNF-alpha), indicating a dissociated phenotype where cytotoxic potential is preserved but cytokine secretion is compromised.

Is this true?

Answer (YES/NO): NO